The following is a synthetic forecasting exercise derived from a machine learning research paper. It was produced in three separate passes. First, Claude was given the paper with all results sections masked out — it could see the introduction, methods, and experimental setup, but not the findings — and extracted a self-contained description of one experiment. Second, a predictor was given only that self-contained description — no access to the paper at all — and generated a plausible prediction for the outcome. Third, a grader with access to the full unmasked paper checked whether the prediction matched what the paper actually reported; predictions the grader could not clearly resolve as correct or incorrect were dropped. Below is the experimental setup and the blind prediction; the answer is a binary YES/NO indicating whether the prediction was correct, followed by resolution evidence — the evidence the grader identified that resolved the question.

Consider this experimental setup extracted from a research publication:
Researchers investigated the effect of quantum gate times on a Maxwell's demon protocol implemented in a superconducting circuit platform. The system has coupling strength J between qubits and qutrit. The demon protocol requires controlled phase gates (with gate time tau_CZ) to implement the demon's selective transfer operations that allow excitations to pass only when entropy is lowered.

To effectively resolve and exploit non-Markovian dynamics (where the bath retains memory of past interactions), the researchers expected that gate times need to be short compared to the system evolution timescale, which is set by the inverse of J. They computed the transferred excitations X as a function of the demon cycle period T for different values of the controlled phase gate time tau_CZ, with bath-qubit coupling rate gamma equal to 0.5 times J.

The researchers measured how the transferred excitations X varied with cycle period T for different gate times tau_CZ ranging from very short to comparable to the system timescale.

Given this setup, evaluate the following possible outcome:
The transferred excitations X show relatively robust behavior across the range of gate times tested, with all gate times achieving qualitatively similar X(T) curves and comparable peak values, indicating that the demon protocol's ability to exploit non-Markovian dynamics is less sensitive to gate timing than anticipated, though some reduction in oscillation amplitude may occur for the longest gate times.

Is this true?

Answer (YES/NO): NO